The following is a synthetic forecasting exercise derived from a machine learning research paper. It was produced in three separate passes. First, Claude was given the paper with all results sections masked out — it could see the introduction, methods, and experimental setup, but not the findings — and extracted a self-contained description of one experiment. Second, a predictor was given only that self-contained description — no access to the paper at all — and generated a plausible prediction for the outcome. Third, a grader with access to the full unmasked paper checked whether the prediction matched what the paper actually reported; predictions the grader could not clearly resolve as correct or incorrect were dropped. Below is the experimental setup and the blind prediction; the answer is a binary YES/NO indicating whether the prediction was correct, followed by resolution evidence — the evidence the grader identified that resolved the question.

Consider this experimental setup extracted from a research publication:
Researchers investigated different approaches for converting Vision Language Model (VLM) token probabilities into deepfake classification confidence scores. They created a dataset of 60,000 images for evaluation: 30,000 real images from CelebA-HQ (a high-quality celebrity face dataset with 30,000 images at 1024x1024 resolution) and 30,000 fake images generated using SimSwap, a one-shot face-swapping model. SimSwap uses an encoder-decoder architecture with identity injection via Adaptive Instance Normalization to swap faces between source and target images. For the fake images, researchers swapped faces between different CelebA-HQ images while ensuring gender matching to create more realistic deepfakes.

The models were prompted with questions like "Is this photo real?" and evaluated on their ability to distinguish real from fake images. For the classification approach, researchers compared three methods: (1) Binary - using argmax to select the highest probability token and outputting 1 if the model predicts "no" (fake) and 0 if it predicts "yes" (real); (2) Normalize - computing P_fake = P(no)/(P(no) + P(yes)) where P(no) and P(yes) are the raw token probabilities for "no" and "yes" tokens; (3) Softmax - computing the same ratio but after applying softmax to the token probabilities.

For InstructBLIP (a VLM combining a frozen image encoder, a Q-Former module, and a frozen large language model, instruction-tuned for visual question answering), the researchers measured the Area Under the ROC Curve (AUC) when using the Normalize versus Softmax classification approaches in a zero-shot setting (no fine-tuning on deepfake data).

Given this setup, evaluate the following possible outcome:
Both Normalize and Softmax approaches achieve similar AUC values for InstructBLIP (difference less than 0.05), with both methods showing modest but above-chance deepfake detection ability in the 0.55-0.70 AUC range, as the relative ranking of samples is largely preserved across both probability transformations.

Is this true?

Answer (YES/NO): NO